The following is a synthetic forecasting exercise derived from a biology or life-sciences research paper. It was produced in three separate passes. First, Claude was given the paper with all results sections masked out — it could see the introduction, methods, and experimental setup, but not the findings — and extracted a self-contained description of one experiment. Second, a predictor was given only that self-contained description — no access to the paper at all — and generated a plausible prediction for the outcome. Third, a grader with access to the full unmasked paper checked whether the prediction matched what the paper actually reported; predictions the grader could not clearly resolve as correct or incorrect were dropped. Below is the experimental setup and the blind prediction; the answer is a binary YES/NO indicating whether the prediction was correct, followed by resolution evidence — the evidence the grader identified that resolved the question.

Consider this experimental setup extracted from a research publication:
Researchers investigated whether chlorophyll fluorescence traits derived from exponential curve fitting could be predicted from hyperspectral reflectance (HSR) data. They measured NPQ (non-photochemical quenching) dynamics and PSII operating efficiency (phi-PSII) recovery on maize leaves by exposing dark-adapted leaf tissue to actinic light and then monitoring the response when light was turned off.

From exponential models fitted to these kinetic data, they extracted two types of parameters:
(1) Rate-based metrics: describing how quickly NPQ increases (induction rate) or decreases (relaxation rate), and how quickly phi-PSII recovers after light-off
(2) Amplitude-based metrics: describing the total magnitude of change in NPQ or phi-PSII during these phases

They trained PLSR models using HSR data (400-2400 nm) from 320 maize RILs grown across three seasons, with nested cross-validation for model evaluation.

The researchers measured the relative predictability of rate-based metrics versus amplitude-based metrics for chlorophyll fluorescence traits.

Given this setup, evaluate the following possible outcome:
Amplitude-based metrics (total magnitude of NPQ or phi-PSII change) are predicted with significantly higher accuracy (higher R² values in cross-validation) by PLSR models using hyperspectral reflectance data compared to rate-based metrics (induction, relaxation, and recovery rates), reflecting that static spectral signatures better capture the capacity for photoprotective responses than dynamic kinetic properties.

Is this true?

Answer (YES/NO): YES